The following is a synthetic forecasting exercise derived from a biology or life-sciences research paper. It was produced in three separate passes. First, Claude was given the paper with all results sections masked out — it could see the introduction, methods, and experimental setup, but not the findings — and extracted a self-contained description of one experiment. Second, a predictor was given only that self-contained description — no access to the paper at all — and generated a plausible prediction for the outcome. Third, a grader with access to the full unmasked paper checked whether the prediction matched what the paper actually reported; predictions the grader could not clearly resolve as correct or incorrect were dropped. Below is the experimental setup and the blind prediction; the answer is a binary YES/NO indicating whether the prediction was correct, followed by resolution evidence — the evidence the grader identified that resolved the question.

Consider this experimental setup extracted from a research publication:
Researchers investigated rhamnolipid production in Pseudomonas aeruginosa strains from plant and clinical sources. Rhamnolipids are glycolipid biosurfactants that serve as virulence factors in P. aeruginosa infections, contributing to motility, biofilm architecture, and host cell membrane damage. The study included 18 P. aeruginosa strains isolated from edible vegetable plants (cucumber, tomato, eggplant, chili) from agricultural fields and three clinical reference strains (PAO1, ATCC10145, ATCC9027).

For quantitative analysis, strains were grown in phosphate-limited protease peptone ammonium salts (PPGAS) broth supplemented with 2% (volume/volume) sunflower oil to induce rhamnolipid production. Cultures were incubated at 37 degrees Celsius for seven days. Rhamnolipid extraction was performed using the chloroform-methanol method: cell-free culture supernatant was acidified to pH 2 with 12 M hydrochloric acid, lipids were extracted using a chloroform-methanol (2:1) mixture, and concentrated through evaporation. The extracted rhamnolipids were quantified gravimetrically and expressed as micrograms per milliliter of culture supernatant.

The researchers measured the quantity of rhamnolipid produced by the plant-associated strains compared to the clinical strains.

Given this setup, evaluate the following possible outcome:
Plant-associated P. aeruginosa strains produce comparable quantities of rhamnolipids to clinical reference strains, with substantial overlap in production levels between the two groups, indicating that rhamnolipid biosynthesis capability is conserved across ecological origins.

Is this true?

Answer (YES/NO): NO